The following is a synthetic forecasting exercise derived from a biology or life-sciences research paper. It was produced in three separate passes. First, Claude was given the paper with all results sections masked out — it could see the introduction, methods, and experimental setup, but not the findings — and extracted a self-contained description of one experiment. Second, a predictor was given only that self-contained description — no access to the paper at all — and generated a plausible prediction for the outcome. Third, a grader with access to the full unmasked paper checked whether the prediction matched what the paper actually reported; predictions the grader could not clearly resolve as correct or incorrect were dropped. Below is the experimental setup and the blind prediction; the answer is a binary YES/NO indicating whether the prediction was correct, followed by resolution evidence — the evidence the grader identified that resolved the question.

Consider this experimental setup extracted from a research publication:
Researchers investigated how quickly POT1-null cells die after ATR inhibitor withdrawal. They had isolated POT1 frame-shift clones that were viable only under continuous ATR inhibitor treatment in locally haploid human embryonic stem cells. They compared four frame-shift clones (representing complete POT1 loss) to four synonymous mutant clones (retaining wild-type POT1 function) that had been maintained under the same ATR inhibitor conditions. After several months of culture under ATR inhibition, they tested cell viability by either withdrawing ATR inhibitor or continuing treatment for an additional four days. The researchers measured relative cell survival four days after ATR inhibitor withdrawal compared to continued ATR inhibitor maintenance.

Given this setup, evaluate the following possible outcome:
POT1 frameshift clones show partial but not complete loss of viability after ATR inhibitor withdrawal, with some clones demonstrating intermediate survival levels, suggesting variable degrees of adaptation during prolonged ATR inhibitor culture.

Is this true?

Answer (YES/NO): NO